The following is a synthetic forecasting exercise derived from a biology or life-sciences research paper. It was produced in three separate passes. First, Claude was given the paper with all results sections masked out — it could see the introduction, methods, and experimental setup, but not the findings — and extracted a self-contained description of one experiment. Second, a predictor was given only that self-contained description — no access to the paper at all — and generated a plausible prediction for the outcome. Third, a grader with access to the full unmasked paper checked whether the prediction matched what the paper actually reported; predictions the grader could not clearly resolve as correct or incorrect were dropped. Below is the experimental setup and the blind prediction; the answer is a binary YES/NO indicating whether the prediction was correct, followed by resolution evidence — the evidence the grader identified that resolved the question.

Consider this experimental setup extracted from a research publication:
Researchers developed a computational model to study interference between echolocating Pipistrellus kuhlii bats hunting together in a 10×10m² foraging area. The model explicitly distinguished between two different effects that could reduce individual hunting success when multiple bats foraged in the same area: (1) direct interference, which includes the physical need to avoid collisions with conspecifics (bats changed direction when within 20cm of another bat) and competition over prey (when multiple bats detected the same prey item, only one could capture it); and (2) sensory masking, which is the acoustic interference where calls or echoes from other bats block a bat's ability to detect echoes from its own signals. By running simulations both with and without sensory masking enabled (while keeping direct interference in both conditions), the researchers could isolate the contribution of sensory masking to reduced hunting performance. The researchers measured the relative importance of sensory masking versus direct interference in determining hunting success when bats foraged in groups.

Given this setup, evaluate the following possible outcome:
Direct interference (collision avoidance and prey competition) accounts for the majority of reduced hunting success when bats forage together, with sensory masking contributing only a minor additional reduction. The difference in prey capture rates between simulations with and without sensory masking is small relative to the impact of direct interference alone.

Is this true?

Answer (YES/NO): YES